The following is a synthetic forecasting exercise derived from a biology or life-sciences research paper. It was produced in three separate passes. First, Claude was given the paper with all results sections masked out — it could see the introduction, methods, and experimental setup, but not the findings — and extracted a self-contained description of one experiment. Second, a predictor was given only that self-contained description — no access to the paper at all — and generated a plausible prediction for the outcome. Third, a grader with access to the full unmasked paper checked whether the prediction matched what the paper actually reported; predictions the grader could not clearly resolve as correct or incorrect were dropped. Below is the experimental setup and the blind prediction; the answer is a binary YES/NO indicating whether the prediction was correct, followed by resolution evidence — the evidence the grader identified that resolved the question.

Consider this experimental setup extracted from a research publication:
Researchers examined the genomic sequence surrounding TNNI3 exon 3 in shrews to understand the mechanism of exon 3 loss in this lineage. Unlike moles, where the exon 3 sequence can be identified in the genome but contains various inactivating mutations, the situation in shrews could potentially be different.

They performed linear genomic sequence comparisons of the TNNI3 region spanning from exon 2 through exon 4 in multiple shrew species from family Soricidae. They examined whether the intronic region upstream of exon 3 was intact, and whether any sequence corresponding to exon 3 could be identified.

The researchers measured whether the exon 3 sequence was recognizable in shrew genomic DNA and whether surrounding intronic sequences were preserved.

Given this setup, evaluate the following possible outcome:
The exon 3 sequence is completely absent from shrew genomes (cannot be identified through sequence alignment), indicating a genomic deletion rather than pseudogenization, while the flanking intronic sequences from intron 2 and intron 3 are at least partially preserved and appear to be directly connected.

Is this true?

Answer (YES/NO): NO